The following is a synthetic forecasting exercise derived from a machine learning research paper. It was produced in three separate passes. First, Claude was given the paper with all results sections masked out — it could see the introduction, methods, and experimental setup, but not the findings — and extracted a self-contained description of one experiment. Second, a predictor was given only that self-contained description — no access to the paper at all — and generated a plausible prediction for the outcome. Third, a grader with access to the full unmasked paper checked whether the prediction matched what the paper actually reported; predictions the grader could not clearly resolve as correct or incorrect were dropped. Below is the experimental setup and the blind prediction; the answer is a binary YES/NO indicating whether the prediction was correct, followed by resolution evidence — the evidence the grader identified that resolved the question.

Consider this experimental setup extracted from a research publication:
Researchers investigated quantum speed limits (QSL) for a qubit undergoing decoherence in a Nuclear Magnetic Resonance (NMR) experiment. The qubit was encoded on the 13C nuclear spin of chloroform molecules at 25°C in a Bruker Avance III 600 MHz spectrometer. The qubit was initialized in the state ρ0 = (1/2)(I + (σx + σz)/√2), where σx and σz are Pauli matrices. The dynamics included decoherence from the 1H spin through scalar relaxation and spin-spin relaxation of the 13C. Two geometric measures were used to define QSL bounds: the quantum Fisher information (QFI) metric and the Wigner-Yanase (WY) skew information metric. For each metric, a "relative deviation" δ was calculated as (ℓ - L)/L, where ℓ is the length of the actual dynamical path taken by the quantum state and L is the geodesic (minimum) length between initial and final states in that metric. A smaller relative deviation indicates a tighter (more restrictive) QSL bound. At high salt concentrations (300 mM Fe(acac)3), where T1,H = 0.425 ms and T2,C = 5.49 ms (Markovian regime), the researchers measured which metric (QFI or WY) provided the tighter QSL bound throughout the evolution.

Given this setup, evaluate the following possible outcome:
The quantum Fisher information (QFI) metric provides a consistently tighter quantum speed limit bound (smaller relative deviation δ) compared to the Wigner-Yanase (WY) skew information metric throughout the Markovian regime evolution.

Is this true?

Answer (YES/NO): NO